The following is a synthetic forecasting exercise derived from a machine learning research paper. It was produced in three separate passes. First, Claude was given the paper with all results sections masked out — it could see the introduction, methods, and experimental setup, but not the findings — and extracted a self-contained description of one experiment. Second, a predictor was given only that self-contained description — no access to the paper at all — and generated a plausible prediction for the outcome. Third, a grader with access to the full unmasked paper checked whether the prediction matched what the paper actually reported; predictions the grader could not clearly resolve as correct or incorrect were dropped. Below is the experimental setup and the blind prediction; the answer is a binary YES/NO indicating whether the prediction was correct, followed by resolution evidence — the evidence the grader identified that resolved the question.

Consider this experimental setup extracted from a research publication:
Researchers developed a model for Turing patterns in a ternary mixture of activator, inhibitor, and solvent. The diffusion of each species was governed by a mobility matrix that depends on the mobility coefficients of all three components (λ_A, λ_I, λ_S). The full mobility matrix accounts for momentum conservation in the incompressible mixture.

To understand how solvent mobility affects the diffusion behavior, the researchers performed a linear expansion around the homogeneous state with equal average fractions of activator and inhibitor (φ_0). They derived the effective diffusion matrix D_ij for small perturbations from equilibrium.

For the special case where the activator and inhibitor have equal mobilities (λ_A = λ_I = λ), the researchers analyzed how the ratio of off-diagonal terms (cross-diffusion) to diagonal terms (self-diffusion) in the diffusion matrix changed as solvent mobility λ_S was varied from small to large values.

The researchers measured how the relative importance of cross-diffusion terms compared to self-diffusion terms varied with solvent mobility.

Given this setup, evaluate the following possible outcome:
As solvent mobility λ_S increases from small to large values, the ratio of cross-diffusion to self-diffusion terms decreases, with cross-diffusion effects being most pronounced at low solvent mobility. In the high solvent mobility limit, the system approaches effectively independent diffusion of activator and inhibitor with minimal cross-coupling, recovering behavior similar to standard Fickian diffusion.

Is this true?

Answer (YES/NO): NO